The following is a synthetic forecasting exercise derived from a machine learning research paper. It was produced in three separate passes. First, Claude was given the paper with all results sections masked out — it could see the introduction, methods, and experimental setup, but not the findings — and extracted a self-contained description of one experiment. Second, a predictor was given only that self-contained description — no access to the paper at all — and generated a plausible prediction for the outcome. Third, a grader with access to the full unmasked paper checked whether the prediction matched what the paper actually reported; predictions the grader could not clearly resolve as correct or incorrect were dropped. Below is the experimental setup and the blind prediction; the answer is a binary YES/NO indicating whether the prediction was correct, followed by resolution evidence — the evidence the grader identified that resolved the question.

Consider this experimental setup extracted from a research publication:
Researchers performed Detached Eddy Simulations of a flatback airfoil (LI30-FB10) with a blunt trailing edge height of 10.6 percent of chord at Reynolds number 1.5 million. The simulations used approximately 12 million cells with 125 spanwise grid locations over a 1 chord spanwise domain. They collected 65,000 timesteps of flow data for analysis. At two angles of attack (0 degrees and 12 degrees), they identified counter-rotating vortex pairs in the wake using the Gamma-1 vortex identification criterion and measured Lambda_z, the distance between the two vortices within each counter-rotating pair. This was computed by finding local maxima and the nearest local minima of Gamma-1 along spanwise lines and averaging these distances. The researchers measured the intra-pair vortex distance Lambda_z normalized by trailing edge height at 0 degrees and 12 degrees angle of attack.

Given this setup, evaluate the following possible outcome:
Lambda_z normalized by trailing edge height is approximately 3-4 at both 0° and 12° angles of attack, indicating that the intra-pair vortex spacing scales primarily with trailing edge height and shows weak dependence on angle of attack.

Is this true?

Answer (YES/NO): NO